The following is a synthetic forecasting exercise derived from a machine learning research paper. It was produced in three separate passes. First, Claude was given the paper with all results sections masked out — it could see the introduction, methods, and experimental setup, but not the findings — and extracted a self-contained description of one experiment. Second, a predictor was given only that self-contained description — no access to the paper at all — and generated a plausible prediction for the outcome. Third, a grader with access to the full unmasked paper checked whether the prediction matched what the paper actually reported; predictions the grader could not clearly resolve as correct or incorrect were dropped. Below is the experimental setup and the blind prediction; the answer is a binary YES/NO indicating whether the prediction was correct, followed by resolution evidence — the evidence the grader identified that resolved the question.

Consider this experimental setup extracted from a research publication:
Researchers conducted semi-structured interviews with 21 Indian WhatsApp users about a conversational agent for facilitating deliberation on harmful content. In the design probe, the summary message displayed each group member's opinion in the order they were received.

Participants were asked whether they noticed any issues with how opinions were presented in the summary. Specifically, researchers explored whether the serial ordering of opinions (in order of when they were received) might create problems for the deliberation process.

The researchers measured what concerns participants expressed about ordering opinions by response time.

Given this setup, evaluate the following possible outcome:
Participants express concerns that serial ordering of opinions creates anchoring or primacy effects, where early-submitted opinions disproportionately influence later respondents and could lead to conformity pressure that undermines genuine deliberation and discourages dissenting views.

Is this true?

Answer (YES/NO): NO